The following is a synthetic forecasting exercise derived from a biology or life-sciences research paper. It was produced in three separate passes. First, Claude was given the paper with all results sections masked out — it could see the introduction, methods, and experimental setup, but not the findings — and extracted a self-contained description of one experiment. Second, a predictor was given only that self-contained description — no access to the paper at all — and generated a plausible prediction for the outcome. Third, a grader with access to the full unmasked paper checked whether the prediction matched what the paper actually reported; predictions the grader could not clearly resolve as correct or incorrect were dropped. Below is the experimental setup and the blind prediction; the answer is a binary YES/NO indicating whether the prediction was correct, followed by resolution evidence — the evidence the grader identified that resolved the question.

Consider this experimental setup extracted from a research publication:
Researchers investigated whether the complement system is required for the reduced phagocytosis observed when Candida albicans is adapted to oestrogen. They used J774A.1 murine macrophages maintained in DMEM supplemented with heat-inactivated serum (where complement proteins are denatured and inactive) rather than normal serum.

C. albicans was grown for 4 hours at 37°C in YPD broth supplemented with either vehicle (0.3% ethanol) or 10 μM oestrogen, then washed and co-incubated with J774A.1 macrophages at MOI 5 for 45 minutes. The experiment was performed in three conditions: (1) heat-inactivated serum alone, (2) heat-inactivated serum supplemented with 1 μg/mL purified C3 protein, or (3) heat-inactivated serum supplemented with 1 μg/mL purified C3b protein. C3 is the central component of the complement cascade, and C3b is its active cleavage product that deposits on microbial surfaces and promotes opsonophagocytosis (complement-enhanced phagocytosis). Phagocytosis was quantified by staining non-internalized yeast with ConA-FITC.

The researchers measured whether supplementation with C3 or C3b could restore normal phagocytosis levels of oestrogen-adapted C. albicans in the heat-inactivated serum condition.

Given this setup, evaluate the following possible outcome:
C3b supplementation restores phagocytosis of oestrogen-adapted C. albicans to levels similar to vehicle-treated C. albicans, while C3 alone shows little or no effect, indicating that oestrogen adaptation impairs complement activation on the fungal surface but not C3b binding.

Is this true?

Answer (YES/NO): NO